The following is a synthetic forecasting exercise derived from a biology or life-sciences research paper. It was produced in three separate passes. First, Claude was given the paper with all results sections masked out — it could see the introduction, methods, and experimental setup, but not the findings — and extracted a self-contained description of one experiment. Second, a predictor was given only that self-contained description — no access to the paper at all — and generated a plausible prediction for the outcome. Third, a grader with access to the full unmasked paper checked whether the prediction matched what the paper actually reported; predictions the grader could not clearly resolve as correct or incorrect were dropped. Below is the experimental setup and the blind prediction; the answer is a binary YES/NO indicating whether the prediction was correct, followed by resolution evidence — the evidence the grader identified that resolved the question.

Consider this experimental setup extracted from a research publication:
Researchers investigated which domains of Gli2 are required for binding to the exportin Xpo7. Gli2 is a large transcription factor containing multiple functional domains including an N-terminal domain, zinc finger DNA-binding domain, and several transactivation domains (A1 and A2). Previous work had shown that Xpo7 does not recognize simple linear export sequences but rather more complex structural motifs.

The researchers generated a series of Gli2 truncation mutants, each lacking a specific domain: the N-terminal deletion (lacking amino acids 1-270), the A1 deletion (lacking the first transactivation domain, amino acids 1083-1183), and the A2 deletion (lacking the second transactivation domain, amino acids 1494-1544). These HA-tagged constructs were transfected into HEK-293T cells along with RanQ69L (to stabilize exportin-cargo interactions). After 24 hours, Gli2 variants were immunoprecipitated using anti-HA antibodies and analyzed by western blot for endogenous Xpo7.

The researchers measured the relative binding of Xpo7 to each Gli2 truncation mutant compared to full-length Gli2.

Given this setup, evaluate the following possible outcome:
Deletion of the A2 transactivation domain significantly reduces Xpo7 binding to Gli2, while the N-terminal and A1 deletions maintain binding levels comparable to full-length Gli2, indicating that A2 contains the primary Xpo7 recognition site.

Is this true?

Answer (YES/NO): NO